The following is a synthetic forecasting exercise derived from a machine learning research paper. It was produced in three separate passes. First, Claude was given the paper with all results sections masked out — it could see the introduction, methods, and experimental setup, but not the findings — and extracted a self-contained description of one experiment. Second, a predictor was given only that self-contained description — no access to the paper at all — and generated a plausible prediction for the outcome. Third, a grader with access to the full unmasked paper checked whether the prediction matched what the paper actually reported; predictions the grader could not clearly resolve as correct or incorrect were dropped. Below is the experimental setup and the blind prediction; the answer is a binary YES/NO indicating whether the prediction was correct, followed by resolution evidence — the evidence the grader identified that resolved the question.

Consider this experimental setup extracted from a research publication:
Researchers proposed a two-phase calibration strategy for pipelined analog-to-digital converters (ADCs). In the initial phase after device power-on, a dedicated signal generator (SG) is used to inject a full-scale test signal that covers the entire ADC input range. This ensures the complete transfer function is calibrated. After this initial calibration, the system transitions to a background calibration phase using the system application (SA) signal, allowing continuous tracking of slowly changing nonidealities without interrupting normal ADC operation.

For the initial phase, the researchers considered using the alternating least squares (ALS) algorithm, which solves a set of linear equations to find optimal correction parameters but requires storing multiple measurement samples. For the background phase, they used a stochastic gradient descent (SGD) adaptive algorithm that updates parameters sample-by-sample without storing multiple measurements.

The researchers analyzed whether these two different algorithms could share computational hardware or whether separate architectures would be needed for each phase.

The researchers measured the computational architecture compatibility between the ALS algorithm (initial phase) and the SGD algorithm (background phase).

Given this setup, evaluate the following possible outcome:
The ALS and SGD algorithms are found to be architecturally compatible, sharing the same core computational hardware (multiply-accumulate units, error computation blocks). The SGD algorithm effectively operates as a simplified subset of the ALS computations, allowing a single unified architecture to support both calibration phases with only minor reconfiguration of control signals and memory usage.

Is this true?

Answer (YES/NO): YES